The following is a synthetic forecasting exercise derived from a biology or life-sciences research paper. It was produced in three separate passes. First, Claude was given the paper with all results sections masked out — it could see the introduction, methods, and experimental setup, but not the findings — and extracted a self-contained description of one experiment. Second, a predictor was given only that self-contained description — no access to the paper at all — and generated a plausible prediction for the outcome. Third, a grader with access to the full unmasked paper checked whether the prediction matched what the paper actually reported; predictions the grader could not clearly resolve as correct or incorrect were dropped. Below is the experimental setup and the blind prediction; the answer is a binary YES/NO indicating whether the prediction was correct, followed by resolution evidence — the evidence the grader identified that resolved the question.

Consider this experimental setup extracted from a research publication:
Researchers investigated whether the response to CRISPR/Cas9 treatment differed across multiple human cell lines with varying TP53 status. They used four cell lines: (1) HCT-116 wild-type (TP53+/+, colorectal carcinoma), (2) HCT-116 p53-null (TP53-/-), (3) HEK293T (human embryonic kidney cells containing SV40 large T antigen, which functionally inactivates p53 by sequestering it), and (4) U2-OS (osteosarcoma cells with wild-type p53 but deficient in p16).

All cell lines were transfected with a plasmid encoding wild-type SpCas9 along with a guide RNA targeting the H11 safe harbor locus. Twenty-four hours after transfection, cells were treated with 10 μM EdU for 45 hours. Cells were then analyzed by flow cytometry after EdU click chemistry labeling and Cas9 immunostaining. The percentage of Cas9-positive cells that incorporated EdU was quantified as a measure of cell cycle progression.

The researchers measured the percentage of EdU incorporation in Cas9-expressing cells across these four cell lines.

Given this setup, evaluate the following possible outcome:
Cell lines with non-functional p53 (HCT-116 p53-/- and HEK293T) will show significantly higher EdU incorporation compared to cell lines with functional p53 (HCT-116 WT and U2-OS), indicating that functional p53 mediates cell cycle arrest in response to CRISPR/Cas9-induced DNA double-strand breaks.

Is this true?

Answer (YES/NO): NO